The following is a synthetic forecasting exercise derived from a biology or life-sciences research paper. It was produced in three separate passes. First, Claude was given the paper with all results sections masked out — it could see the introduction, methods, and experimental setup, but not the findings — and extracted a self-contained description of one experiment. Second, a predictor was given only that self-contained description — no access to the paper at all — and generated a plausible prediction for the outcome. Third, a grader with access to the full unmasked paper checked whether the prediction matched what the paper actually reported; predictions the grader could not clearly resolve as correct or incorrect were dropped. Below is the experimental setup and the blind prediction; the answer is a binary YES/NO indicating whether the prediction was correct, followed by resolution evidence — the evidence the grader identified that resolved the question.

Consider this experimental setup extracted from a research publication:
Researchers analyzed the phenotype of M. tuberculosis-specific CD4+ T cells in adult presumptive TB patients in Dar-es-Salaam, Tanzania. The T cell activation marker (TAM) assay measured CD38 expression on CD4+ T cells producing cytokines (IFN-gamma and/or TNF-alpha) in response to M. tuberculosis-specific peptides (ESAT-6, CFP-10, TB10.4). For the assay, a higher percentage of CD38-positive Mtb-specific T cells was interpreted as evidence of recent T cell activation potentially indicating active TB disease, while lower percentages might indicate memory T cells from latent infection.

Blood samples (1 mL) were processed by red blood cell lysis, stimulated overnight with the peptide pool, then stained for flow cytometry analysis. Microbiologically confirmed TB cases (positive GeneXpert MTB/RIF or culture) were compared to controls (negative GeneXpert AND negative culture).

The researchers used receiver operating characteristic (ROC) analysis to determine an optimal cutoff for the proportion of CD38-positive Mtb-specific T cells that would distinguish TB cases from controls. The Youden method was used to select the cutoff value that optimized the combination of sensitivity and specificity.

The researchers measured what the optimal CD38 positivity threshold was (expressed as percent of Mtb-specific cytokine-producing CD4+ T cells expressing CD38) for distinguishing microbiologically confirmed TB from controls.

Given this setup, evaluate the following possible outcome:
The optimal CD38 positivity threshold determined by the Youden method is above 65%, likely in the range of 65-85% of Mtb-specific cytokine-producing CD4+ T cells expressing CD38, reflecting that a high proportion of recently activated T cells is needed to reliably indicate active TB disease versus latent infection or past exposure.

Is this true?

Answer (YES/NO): NO